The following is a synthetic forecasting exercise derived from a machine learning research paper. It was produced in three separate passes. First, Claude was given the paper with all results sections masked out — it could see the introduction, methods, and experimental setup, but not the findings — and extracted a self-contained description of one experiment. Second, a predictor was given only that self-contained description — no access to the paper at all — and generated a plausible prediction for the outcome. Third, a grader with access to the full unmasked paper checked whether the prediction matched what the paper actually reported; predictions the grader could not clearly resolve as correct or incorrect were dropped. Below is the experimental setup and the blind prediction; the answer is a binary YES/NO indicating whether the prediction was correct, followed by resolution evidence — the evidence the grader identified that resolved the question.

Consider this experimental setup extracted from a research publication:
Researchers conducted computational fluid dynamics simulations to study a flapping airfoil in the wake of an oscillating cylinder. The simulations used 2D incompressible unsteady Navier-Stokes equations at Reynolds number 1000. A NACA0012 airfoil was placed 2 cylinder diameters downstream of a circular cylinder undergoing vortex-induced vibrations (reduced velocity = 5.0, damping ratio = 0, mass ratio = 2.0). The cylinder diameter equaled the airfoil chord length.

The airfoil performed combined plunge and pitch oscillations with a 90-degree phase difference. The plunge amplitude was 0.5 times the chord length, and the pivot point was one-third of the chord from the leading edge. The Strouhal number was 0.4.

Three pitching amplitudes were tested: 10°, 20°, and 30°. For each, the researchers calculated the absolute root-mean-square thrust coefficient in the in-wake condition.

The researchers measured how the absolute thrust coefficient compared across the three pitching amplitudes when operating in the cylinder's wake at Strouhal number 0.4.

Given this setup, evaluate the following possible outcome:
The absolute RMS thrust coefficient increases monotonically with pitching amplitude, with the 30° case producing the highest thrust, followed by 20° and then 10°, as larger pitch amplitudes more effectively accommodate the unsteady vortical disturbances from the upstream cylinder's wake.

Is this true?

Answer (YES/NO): YES